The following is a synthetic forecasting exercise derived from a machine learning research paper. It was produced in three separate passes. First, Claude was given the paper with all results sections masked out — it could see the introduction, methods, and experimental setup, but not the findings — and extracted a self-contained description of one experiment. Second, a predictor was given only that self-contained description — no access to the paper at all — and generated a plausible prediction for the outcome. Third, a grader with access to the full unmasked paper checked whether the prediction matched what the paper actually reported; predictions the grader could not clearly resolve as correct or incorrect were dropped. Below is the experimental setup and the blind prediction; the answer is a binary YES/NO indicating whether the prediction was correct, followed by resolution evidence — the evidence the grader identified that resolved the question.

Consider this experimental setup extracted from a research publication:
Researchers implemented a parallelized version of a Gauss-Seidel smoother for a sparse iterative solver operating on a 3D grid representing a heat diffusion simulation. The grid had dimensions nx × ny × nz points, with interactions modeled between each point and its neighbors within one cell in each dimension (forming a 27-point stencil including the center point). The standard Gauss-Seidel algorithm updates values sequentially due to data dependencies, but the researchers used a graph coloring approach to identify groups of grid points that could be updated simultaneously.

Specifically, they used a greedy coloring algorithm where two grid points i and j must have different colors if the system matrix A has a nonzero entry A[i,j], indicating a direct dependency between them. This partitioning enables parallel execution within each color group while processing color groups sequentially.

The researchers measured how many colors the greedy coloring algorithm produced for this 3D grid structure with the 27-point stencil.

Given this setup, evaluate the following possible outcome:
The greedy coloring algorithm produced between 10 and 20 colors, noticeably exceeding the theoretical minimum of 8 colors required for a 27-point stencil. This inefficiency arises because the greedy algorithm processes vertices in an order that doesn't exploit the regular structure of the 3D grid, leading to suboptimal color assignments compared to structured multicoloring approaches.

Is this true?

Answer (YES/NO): NO